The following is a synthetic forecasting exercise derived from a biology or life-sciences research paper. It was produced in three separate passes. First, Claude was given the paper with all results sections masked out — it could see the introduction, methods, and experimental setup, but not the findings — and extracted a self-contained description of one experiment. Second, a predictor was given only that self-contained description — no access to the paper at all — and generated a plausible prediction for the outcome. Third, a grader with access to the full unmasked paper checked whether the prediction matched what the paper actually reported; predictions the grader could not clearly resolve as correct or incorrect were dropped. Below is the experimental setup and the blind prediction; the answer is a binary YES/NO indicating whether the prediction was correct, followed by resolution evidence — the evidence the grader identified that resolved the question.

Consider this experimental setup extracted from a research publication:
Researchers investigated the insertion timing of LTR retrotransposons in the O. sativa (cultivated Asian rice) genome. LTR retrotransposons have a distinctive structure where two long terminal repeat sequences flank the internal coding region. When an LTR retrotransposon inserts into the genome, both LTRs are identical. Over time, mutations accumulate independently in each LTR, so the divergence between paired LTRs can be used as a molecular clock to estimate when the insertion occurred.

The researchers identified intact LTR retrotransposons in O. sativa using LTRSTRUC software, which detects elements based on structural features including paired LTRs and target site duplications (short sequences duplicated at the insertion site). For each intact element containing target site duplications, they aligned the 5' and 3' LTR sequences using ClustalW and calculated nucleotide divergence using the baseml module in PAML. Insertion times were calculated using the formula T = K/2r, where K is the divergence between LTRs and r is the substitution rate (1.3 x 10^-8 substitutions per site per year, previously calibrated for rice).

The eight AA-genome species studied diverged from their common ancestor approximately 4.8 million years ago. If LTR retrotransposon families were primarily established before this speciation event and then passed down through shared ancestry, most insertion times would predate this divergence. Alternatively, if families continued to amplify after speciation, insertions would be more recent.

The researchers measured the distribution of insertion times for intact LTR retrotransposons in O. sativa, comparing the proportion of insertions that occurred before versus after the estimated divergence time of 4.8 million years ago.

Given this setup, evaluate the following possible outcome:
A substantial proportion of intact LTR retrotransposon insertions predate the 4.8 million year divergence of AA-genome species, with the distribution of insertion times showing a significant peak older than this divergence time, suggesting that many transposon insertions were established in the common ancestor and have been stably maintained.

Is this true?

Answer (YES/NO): NO